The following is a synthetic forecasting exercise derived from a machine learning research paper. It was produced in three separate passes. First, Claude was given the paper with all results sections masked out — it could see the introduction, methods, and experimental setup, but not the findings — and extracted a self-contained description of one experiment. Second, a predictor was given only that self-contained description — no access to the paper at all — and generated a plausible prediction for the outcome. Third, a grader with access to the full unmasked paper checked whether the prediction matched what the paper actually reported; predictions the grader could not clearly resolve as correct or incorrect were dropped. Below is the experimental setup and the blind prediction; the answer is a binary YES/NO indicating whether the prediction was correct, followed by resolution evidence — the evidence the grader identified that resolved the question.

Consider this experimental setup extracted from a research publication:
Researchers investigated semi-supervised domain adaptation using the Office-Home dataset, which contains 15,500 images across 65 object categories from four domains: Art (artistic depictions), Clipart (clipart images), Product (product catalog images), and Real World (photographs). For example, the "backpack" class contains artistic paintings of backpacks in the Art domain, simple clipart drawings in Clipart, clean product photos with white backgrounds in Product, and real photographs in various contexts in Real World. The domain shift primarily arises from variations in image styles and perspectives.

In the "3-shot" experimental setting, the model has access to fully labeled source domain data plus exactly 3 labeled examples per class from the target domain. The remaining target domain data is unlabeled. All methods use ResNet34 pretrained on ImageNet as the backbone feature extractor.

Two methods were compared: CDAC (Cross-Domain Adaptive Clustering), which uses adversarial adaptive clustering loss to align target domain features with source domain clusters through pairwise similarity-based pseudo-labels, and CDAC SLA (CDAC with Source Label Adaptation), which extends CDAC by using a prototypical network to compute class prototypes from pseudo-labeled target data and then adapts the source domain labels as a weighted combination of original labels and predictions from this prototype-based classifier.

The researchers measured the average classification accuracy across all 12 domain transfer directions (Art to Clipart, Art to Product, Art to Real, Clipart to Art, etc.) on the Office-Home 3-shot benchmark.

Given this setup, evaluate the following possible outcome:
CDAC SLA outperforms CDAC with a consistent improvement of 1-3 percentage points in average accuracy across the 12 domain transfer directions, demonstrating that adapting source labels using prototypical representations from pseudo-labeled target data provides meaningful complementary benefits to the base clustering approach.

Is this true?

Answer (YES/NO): NO